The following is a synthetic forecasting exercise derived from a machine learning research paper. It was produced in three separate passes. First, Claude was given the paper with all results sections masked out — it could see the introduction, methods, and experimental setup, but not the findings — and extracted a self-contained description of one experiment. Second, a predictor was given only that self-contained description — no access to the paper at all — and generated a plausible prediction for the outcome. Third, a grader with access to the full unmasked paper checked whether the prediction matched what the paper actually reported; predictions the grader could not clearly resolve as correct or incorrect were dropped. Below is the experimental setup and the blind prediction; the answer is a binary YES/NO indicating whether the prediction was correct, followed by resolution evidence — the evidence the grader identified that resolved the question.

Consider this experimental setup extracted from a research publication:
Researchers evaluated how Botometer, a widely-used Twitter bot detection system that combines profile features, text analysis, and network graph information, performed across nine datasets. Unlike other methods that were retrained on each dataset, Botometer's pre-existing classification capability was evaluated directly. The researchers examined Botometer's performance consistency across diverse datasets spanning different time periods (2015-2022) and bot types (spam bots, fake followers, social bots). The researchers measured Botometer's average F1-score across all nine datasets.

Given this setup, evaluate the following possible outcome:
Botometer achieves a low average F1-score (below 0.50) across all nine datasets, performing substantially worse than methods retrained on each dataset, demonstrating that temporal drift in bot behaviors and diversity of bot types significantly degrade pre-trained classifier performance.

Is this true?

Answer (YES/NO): NO